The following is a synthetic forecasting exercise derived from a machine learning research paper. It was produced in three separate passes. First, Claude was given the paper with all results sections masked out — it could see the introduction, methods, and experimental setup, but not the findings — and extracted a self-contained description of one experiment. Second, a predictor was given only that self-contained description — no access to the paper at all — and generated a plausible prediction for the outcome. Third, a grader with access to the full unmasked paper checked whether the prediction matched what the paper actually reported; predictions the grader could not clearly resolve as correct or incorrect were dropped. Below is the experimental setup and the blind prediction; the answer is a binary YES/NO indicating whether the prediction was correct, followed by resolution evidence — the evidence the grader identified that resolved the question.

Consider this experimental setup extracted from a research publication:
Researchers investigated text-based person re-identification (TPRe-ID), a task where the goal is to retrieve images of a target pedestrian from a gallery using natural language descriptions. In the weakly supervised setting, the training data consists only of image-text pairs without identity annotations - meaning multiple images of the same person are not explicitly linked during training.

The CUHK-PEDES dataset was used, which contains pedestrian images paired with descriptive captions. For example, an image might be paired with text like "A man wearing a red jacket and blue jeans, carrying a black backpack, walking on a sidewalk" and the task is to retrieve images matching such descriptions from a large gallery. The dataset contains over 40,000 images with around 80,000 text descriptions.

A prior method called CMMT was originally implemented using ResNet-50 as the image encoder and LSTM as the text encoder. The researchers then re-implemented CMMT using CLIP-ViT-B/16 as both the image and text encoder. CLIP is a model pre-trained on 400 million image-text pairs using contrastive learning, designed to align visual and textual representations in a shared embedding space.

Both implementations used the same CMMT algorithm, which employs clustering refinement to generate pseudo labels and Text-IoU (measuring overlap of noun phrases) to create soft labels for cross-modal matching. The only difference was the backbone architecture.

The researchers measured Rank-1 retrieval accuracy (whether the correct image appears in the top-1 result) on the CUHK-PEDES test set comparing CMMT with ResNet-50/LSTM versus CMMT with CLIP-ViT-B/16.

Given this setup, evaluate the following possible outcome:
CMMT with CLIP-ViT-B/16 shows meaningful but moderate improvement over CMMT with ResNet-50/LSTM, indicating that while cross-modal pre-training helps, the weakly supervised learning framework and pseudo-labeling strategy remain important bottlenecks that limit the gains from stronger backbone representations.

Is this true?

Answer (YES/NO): YES